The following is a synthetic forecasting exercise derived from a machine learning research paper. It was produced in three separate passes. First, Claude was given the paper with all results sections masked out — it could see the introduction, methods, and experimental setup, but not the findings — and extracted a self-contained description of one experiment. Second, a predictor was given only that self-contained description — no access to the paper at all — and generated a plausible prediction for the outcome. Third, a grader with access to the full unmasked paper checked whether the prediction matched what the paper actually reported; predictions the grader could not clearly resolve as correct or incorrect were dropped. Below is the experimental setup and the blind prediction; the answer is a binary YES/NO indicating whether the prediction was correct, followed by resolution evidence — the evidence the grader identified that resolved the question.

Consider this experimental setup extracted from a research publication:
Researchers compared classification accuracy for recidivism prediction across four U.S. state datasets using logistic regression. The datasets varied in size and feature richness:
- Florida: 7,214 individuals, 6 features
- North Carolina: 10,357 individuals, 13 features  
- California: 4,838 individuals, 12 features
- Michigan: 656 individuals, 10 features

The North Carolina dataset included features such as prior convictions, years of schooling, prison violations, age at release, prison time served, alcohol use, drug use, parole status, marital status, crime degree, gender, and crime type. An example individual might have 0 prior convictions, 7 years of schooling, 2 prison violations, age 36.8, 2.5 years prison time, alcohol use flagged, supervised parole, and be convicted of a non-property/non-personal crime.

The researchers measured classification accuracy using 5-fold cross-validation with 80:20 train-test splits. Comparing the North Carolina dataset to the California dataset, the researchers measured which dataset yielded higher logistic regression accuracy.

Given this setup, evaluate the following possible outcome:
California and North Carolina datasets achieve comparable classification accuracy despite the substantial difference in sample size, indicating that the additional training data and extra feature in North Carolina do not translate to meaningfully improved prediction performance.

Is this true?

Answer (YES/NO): NO